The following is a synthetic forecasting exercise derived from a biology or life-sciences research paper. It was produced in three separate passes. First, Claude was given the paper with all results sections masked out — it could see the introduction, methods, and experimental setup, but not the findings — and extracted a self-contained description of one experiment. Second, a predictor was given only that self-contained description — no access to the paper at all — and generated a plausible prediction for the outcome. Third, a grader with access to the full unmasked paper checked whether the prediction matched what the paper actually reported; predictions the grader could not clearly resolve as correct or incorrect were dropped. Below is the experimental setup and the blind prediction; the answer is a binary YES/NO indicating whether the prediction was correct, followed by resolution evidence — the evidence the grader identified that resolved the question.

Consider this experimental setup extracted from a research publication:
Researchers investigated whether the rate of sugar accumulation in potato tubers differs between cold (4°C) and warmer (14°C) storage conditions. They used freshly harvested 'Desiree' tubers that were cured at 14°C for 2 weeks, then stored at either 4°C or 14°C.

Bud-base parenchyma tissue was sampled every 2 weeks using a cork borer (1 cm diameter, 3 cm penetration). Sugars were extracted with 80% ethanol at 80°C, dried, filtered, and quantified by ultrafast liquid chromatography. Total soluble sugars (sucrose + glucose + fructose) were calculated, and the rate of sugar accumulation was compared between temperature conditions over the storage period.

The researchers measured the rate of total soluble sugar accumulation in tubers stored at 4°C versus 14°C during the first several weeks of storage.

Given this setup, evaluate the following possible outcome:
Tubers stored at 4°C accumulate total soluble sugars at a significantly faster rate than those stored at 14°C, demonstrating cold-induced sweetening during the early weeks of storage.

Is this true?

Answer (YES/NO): YES